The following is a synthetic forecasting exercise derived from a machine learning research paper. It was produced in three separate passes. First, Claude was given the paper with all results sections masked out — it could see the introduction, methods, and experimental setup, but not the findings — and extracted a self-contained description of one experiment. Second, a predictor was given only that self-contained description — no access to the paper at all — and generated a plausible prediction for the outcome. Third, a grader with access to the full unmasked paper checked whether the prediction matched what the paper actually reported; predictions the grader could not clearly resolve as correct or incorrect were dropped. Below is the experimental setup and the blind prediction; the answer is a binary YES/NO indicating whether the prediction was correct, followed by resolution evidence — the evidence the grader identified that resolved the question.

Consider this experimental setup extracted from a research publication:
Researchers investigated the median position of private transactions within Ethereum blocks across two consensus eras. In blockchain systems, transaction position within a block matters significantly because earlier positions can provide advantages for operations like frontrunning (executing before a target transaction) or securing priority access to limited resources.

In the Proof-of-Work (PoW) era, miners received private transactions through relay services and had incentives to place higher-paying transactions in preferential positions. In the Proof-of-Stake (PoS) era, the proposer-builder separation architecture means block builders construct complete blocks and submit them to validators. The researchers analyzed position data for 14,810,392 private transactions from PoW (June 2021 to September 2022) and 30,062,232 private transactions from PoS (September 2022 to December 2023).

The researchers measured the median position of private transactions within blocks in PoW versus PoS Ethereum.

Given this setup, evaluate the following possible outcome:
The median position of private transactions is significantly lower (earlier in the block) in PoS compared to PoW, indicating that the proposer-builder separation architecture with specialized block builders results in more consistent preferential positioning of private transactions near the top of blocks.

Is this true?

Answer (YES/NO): NO